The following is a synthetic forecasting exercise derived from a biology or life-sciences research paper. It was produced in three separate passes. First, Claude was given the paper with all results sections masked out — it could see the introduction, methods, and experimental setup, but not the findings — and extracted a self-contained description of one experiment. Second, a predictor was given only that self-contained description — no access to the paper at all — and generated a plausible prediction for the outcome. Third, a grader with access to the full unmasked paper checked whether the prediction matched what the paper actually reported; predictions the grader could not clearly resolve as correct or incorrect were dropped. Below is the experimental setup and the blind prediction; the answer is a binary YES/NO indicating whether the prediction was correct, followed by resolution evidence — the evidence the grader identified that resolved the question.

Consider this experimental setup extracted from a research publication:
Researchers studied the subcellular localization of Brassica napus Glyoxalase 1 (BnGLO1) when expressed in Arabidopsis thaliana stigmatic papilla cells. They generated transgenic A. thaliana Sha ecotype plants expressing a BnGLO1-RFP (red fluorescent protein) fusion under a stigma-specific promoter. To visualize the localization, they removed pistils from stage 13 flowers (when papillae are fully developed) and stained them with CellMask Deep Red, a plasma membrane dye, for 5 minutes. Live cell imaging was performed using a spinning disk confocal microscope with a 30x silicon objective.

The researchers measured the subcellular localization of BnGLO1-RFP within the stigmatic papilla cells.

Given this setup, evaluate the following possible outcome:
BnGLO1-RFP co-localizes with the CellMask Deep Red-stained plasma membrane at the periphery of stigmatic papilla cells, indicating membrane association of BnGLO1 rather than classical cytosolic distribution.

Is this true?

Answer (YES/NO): NO